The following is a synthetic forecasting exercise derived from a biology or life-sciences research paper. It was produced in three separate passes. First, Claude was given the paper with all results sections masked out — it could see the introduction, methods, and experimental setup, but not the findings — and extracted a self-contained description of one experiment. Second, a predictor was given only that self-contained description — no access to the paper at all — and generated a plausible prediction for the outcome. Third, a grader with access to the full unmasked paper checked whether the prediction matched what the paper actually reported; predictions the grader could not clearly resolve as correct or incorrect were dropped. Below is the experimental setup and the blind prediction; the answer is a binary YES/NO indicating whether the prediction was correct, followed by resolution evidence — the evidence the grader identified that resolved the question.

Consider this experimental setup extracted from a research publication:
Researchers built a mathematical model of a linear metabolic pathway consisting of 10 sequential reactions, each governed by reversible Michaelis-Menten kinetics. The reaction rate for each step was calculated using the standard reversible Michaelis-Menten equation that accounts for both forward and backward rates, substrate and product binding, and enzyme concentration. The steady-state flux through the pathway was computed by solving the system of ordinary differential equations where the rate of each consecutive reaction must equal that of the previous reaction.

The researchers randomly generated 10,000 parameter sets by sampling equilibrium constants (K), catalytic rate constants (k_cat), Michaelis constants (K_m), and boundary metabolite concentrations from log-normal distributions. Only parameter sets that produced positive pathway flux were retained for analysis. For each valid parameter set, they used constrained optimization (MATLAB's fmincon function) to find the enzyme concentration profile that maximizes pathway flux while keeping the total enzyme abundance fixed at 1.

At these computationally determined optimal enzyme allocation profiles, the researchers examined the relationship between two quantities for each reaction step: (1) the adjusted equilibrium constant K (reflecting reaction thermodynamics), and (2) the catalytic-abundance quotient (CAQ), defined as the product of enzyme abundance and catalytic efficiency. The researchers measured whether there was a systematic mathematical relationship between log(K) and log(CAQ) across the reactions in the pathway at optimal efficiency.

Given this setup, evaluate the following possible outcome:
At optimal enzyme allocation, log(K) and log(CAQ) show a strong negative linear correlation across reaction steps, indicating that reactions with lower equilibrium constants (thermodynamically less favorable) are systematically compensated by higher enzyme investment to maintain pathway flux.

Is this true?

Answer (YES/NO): NO